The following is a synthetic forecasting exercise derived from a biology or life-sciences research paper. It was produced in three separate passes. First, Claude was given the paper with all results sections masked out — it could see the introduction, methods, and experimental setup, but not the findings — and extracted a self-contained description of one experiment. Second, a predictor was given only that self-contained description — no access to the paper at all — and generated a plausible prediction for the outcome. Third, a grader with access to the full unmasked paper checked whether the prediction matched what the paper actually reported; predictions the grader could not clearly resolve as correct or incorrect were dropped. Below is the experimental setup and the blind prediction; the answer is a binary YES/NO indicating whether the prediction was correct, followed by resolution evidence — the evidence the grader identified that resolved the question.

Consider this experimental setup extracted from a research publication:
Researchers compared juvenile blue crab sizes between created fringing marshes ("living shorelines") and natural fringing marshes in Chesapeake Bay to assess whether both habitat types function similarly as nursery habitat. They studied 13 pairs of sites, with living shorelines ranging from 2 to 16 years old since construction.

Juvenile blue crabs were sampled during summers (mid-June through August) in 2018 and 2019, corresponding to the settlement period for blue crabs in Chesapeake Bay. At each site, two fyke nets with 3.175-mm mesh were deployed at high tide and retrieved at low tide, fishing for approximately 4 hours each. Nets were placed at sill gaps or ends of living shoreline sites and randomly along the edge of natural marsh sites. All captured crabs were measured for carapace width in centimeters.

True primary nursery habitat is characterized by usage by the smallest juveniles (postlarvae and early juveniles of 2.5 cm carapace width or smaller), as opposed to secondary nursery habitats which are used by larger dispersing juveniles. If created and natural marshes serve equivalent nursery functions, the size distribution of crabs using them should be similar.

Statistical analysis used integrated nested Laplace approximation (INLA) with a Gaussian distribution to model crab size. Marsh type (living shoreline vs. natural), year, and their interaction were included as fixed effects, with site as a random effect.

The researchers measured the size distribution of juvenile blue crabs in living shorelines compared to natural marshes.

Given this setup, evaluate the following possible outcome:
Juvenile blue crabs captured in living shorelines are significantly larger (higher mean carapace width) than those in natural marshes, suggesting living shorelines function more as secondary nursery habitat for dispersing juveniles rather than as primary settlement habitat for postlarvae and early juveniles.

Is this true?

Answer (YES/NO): NO